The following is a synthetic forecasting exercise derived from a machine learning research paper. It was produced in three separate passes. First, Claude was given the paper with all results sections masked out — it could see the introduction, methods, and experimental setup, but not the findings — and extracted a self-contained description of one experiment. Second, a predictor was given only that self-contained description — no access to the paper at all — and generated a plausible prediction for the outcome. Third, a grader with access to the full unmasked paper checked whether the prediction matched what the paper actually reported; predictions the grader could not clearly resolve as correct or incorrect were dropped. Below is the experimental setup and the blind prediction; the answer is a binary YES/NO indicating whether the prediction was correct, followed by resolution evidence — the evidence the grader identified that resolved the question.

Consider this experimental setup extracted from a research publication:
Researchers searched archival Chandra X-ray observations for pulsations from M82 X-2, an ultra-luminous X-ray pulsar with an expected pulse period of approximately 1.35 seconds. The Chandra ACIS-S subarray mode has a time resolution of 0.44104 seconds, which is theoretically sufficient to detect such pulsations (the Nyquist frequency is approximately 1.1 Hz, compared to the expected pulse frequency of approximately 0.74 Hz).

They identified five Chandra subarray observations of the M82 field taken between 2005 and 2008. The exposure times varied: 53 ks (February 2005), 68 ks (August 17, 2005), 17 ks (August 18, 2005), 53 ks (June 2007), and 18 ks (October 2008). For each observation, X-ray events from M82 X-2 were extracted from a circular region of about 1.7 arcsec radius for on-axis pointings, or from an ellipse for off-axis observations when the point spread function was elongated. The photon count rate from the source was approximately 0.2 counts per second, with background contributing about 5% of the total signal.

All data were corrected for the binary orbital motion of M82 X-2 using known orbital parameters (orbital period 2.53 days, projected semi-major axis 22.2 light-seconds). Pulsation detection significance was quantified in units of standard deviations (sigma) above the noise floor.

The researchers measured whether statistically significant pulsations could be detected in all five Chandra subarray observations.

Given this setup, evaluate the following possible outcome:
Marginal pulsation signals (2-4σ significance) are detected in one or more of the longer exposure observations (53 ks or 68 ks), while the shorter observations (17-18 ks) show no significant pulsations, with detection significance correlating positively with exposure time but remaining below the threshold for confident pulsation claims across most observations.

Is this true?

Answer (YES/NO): NO